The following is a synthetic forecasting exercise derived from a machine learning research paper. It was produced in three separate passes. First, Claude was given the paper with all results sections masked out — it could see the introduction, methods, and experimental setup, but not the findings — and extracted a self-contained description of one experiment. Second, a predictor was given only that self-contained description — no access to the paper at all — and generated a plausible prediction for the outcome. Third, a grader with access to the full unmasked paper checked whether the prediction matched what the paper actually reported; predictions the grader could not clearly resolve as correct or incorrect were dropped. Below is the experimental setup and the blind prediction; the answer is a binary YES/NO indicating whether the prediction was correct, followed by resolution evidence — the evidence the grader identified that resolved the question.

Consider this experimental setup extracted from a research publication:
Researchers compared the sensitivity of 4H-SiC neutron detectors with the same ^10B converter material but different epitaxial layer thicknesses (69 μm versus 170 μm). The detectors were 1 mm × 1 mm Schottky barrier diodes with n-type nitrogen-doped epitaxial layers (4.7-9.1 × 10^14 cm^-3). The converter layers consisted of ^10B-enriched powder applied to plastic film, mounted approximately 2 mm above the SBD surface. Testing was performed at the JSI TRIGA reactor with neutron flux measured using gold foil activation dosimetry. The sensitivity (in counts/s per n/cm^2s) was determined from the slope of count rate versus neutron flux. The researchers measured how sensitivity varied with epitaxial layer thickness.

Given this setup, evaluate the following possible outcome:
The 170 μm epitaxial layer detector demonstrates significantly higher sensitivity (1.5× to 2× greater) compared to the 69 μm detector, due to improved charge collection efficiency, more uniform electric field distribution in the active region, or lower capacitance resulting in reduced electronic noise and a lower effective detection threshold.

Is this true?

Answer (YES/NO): NO